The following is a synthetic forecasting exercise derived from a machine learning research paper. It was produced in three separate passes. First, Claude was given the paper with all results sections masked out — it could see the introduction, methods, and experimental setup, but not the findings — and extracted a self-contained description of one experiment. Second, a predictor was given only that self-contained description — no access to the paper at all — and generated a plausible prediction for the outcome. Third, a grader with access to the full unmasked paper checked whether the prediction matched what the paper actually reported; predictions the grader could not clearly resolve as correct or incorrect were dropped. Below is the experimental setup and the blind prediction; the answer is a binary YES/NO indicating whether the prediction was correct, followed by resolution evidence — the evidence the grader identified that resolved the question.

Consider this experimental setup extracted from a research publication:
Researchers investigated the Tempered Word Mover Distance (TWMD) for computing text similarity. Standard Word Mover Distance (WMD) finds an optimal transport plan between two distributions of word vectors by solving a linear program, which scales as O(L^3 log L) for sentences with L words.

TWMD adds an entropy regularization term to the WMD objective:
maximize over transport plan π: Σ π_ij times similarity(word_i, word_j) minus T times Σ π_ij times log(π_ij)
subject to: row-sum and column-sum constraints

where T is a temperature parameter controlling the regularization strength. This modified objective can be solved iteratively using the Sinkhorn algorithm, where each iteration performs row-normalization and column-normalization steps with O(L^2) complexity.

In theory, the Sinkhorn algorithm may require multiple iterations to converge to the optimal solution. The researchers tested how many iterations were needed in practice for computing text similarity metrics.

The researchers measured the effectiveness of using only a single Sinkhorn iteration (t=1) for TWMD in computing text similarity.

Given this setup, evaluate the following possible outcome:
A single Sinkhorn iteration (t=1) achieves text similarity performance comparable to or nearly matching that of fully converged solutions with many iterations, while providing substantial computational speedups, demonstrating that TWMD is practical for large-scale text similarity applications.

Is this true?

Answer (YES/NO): YES